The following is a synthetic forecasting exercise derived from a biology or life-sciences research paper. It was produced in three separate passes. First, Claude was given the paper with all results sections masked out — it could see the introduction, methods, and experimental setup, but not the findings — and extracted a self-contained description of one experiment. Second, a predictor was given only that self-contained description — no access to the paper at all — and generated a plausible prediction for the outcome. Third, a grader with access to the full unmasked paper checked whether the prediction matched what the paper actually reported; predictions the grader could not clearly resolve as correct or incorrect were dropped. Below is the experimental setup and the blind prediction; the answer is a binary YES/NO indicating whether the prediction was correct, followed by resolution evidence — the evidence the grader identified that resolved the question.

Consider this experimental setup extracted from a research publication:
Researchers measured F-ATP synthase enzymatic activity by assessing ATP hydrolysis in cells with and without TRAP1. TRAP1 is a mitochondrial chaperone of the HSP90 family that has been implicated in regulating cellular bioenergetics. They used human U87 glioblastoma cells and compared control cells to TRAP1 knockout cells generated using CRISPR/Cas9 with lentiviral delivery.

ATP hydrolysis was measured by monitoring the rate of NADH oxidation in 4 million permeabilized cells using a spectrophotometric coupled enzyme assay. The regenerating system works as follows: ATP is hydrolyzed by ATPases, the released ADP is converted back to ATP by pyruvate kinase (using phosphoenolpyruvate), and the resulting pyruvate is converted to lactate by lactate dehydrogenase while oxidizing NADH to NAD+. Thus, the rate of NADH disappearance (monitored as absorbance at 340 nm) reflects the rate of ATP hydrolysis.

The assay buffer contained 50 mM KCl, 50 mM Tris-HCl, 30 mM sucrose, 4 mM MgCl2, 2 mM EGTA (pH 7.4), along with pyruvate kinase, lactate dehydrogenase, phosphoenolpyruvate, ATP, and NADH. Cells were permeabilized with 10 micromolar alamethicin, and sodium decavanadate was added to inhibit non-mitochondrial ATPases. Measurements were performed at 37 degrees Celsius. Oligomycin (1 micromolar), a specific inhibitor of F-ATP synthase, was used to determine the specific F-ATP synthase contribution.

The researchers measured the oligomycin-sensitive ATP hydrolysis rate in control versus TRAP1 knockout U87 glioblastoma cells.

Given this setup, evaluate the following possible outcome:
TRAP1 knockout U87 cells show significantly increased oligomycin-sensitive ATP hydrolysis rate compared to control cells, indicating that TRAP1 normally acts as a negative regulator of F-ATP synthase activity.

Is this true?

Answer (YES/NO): NO